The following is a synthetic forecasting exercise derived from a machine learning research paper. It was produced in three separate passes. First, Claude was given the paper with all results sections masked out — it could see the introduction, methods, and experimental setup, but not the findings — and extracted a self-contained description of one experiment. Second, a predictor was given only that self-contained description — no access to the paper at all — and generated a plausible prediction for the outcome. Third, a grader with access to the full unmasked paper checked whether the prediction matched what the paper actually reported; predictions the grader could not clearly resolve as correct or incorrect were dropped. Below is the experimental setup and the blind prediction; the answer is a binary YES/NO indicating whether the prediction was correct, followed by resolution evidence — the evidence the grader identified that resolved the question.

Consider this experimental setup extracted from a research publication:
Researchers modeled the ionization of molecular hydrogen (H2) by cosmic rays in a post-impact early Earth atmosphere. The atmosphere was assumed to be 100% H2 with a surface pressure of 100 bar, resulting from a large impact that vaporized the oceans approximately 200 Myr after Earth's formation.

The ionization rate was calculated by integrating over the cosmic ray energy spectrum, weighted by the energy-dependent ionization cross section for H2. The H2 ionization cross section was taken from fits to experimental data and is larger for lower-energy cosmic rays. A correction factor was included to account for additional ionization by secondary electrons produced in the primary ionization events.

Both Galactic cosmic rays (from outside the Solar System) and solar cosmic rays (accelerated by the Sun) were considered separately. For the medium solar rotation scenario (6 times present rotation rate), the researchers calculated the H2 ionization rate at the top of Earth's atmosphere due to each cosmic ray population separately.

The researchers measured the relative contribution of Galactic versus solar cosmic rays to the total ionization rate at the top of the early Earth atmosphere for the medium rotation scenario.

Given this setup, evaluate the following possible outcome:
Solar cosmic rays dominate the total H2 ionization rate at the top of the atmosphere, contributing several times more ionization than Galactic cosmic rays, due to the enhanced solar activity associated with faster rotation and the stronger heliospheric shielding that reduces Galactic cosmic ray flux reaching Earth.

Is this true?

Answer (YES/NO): NO